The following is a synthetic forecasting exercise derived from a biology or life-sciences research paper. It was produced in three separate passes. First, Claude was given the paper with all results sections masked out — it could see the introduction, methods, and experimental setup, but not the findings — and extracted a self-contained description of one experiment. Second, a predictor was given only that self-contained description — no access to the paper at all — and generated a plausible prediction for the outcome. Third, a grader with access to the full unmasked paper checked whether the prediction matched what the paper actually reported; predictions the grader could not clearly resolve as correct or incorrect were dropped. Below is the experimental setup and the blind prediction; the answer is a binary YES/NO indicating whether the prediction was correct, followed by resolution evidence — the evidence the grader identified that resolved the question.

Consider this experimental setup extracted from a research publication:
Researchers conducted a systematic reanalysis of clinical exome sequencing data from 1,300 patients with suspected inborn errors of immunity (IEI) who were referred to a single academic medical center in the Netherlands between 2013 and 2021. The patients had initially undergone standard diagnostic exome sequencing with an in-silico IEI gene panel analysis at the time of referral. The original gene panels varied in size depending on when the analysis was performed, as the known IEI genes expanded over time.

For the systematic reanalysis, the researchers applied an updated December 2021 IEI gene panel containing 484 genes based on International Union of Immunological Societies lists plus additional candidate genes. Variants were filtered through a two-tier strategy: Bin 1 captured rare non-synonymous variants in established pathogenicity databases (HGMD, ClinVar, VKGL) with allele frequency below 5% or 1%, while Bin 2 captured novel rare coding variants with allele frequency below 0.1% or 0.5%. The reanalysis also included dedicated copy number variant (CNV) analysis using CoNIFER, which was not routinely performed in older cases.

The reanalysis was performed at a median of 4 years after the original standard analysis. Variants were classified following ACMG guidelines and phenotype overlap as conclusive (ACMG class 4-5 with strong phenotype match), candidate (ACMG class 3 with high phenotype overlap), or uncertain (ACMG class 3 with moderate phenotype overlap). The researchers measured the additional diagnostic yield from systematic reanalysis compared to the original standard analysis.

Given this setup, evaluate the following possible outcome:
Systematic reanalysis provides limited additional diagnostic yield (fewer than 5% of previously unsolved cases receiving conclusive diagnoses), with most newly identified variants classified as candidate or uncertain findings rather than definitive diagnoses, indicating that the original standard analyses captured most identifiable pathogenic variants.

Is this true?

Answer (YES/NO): YES